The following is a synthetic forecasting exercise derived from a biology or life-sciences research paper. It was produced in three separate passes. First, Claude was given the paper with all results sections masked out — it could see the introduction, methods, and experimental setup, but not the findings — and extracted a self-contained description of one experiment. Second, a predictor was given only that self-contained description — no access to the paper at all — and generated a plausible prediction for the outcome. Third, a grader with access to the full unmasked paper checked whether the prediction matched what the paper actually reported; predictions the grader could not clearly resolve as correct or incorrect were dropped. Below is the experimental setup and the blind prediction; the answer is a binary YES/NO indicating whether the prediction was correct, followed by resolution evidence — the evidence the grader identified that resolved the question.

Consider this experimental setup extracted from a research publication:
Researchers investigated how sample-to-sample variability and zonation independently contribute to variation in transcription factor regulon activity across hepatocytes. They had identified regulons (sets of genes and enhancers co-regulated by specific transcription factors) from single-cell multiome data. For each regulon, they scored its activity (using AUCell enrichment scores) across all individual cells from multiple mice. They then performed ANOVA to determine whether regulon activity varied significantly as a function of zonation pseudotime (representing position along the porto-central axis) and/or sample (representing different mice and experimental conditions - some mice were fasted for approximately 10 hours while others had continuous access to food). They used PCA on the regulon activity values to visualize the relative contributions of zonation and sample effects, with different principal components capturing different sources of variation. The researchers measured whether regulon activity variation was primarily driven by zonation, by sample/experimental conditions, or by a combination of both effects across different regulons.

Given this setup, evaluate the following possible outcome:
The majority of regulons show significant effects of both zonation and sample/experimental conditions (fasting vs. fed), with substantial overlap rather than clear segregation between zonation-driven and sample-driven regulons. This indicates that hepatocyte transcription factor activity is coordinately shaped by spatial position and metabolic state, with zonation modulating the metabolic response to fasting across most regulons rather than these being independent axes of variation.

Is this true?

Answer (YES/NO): NO